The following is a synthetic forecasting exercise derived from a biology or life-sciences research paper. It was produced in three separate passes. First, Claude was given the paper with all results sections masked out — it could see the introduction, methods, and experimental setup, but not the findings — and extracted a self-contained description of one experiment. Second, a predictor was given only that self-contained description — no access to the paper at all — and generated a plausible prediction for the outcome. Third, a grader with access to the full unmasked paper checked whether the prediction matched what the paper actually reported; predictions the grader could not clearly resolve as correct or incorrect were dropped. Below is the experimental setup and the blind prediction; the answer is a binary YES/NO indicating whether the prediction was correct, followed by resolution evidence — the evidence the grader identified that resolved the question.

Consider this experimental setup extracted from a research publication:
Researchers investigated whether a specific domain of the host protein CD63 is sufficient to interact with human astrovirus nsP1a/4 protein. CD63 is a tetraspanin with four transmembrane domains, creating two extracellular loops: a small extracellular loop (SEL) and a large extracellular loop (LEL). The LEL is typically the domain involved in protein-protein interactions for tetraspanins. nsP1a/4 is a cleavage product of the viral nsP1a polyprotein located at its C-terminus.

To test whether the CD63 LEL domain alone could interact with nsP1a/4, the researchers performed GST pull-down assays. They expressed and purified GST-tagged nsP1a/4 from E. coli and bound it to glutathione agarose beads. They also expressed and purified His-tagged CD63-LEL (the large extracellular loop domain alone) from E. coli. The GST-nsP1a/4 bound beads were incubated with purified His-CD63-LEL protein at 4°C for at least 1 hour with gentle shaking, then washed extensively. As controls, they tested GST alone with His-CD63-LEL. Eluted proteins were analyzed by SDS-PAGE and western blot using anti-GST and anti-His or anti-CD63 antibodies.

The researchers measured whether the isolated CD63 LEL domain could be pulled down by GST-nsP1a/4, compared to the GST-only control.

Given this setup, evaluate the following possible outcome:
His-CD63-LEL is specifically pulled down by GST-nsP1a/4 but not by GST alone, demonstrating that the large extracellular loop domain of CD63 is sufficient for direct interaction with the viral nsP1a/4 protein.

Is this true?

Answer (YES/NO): YES